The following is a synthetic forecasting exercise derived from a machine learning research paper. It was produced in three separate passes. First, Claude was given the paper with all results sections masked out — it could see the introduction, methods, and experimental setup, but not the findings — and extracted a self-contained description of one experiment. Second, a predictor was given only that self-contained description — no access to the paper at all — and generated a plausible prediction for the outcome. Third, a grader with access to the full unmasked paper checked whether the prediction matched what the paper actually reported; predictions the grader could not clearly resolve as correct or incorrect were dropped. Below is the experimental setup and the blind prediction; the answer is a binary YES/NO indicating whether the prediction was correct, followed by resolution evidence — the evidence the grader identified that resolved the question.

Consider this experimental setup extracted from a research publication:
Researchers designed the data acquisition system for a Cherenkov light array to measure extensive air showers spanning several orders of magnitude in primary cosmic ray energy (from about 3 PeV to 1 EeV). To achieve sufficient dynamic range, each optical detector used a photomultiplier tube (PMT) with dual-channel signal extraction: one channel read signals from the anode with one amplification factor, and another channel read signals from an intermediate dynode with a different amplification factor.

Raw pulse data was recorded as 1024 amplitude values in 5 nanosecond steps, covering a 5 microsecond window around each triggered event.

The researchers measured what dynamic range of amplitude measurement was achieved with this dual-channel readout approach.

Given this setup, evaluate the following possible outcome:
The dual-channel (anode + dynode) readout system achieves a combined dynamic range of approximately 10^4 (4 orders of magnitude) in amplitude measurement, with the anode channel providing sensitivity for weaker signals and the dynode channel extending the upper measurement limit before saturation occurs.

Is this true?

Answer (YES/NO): NO